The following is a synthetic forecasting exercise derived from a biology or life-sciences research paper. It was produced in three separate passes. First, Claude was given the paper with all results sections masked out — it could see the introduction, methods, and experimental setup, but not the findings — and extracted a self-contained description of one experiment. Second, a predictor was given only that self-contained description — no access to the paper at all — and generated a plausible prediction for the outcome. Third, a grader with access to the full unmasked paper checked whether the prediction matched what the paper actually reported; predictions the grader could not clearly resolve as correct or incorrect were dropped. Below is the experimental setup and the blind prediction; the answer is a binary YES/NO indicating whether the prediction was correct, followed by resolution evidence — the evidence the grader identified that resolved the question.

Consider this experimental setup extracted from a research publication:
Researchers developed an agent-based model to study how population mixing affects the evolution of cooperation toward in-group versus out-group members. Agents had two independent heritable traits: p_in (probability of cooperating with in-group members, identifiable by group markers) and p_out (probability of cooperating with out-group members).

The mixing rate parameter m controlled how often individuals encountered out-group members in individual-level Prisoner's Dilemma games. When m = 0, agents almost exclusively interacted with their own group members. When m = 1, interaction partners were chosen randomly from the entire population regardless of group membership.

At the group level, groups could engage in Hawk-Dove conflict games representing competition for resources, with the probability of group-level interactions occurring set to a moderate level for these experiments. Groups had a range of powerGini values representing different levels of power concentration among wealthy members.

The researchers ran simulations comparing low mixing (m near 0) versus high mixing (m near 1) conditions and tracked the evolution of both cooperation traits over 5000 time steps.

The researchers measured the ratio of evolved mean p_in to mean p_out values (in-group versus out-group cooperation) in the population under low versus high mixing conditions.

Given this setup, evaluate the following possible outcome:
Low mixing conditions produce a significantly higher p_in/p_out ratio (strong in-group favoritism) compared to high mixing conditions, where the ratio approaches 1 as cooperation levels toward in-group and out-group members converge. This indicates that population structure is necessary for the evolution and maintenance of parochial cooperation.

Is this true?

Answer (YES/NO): NO